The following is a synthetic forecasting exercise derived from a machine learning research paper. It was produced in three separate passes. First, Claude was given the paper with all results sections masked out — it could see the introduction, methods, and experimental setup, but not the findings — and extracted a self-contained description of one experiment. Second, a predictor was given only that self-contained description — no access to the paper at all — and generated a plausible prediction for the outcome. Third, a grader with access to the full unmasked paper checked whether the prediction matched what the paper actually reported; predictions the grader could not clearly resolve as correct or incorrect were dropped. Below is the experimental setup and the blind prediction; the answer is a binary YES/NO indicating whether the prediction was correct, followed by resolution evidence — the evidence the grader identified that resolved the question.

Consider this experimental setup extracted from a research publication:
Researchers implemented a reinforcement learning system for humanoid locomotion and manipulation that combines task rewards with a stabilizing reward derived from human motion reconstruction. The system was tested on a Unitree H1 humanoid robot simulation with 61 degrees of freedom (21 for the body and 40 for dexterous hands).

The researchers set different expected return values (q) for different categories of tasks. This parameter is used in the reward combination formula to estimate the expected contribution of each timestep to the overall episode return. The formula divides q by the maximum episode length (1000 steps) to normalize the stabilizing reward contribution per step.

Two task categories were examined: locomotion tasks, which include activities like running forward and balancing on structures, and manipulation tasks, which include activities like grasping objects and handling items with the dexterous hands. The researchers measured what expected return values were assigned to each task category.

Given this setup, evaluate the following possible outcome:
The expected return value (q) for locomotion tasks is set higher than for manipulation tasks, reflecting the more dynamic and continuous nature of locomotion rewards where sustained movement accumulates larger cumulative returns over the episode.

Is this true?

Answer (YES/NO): YES